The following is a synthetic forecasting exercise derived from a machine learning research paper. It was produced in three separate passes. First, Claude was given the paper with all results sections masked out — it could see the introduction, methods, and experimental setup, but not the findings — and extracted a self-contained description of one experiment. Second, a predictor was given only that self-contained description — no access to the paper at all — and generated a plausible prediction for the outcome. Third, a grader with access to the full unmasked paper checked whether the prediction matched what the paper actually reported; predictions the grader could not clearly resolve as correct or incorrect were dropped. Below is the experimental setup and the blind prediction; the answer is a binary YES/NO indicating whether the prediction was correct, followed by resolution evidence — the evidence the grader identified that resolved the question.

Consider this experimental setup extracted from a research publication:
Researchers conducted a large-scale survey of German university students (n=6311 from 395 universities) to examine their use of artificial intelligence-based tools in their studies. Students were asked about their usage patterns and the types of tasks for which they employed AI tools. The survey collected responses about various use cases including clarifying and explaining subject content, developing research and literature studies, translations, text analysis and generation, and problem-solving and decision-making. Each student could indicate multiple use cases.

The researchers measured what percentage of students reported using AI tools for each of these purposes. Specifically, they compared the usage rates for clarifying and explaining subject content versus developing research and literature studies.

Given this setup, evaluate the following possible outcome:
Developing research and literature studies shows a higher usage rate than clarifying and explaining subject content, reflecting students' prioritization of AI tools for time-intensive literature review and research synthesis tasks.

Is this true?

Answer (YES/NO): NO